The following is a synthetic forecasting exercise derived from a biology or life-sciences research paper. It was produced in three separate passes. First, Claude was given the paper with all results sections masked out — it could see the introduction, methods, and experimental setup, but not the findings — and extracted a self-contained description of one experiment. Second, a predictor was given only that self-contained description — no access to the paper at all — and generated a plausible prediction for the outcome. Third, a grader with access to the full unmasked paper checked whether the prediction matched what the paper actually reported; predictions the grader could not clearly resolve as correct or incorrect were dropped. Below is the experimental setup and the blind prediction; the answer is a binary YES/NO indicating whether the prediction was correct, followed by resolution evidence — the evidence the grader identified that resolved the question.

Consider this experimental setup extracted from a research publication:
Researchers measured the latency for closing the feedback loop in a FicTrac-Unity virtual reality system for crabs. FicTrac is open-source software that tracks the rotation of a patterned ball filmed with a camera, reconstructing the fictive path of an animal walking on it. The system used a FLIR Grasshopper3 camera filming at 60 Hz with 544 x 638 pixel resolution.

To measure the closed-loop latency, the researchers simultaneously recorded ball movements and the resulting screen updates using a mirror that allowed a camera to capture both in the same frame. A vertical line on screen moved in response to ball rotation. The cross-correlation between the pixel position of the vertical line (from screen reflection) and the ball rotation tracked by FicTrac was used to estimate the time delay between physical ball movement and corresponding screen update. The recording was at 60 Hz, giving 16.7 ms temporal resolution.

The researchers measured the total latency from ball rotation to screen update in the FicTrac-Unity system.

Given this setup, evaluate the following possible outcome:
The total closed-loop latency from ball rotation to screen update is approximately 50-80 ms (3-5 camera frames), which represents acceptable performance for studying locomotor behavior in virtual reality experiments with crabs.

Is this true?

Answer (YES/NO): NO